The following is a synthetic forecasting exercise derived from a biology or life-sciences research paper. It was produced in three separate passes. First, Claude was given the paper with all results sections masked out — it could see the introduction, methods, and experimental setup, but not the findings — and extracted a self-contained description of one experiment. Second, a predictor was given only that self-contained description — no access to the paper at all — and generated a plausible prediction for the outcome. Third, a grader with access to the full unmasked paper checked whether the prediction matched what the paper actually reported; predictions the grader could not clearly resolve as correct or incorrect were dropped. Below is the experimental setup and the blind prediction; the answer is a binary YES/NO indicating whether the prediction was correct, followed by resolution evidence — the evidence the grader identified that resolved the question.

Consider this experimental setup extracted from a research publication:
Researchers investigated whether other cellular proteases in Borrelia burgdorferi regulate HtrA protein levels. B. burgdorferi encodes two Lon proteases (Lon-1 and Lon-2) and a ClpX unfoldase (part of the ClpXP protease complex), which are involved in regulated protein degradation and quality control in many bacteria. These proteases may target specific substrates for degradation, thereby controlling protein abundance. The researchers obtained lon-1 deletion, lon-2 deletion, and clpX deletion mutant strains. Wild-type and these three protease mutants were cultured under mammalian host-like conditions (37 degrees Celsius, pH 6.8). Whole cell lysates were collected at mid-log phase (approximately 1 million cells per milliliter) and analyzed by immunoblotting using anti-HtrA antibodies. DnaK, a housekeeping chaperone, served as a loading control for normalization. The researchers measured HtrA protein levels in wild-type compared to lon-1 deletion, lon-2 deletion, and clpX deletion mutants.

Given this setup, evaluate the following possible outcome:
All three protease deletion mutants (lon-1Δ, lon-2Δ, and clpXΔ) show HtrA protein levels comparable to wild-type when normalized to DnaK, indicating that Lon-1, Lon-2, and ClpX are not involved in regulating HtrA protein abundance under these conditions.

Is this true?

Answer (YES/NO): NO